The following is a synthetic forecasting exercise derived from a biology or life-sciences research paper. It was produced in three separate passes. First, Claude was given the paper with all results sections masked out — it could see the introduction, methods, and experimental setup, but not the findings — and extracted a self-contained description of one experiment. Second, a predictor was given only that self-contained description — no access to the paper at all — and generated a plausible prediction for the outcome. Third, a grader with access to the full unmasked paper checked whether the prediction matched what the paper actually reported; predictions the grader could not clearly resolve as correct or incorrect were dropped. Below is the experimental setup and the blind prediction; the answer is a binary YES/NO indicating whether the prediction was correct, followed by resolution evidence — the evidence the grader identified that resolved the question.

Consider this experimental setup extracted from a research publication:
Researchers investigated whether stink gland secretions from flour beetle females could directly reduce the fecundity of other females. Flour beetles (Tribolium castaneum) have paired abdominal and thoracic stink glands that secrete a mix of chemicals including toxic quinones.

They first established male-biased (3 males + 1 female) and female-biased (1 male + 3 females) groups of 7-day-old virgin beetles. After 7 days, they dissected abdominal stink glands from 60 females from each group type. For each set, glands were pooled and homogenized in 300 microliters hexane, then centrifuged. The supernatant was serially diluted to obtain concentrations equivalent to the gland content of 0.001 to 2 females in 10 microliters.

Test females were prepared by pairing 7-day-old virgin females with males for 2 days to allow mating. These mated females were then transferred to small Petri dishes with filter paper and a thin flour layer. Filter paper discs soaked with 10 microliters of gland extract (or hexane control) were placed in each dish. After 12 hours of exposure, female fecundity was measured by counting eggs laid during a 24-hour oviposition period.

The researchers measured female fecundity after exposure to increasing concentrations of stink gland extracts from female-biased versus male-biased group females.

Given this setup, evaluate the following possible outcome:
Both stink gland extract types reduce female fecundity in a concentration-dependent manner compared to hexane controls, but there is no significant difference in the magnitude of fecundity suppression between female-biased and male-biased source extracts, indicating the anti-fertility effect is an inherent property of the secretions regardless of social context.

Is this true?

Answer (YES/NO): NO